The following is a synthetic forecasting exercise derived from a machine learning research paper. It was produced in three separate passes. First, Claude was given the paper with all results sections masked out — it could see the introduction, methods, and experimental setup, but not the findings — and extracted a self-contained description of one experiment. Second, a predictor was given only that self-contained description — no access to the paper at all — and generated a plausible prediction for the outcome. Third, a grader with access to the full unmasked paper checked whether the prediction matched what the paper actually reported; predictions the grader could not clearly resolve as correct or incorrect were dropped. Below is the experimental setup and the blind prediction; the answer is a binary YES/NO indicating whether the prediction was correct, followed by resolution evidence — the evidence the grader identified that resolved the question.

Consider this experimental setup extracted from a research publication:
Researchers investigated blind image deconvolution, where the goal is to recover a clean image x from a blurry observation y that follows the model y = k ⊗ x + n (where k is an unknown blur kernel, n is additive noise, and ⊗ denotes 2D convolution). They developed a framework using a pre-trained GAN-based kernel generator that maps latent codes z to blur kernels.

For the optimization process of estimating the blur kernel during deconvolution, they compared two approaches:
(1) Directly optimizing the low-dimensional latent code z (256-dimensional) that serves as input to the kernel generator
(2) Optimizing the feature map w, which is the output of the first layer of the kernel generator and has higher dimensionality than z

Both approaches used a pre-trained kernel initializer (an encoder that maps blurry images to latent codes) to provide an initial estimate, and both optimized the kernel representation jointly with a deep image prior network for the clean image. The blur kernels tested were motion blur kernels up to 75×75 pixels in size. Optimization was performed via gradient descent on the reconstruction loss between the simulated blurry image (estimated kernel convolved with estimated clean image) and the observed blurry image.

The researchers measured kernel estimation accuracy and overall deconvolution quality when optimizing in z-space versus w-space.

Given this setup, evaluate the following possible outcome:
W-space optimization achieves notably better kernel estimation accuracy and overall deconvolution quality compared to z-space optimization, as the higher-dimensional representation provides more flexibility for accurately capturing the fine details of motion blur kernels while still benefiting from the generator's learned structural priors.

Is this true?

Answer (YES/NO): YES